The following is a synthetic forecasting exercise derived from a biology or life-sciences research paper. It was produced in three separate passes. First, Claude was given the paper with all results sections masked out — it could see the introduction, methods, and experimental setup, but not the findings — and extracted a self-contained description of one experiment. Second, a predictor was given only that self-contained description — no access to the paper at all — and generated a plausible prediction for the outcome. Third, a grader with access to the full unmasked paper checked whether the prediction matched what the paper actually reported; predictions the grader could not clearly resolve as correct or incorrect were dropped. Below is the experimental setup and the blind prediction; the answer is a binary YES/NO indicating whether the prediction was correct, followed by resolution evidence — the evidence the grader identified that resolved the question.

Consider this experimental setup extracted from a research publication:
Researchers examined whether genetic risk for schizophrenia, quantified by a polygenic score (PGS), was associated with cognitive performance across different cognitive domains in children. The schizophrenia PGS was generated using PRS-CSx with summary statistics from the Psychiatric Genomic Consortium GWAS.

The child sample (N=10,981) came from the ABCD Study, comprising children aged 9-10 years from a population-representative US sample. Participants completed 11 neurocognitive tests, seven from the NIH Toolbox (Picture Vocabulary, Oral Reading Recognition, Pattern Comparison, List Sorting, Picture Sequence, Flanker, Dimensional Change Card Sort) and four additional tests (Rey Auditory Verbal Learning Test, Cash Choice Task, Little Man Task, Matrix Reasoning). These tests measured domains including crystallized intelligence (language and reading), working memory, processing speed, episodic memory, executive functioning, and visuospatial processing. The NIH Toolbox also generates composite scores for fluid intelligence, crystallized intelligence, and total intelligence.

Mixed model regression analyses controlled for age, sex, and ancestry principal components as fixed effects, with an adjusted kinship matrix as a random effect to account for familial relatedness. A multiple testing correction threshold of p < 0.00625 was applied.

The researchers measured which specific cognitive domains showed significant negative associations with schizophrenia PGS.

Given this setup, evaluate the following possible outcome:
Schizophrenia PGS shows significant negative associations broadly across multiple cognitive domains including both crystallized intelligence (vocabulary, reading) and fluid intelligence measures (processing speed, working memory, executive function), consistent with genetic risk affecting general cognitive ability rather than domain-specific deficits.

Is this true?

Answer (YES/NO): NO